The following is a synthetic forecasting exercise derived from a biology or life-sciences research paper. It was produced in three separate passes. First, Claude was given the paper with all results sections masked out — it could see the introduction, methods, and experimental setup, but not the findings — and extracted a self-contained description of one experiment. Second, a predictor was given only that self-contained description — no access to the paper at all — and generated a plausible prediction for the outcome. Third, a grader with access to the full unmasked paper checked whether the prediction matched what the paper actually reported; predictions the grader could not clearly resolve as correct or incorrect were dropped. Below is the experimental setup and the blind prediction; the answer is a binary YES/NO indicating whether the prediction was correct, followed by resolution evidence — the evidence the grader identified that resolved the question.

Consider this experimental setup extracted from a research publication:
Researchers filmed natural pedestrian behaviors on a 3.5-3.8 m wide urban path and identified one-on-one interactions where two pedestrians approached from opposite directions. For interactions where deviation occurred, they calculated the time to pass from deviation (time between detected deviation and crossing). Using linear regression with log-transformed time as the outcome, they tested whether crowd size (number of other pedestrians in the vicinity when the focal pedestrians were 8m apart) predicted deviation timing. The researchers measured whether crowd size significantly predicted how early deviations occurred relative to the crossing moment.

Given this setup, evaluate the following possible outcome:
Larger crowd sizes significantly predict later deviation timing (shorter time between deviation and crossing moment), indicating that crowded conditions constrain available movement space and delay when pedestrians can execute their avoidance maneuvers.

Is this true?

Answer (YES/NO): NO